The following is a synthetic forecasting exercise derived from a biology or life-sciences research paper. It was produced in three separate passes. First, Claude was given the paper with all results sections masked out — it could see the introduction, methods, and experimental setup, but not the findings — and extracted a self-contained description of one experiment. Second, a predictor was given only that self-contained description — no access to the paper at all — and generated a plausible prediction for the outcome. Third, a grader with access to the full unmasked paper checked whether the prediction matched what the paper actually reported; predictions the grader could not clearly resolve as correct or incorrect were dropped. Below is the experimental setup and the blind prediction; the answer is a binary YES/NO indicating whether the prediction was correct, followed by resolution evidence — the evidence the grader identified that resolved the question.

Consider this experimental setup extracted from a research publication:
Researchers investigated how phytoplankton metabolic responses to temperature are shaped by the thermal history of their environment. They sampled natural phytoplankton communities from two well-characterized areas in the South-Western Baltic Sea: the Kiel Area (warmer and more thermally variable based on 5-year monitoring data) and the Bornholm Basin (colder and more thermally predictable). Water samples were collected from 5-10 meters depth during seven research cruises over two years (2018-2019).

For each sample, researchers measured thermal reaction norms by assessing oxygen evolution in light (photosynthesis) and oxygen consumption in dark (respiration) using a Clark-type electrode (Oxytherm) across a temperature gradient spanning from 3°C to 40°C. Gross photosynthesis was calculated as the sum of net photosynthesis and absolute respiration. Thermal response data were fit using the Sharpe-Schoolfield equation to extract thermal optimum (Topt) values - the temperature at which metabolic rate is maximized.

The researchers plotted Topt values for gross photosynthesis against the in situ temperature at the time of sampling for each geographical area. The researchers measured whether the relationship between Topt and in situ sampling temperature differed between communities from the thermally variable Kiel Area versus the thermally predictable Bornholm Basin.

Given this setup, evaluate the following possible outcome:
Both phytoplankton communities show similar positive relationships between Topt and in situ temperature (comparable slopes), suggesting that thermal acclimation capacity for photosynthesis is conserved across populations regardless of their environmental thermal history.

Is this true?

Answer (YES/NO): NO